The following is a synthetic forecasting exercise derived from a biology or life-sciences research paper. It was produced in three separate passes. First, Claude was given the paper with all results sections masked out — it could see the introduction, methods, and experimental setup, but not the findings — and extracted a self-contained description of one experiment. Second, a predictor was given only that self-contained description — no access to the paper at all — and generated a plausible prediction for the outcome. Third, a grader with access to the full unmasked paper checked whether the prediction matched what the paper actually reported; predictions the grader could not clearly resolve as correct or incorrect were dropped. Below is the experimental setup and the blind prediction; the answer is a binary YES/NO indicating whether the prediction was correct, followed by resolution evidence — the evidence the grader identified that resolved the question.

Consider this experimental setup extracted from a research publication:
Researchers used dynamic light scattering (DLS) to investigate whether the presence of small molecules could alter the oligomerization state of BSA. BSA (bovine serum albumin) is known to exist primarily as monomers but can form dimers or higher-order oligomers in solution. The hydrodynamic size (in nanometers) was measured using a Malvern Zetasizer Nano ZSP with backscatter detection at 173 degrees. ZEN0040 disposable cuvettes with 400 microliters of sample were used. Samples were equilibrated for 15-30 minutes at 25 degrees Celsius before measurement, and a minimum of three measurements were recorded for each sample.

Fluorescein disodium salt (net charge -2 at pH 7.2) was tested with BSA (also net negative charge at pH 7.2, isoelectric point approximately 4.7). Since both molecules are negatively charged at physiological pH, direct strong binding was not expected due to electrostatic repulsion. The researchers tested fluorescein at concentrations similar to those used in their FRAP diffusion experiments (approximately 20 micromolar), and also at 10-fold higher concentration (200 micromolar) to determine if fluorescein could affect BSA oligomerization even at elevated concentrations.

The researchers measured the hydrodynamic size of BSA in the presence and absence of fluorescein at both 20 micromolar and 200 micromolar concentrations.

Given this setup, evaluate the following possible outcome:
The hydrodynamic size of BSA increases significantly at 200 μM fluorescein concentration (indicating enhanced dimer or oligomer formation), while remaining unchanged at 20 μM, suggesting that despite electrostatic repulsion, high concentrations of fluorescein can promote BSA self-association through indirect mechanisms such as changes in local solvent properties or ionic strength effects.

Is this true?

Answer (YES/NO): NO